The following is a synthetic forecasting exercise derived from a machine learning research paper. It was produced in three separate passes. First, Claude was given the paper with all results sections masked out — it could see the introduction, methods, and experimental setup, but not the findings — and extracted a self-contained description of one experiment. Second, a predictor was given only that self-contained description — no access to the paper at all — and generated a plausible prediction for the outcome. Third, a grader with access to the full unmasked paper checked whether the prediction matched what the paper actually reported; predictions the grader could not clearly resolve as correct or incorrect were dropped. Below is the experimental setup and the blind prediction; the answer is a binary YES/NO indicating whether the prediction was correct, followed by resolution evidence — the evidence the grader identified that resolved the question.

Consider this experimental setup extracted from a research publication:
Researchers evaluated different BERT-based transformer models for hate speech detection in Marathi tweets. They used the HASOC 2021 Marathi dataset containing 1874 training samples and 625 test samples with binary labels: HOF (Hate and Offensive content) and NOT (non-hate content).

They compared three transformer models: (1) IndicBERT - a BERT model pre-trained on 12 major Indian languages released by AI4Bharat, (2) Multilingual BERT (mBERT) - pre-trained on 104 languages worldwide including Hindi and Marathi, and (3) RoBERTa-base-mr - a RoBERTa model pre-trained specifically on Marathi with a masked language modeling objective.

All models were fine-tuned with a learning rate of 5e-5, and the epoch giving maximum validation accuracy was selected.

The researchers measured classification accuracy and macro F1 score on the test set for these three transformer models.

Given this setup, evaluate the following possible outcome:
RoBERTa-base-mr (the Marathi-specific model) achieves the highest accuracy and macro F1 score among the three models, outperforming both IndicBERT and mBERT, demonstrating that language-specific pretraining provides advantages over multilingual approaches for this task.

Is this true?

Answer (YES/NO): NO